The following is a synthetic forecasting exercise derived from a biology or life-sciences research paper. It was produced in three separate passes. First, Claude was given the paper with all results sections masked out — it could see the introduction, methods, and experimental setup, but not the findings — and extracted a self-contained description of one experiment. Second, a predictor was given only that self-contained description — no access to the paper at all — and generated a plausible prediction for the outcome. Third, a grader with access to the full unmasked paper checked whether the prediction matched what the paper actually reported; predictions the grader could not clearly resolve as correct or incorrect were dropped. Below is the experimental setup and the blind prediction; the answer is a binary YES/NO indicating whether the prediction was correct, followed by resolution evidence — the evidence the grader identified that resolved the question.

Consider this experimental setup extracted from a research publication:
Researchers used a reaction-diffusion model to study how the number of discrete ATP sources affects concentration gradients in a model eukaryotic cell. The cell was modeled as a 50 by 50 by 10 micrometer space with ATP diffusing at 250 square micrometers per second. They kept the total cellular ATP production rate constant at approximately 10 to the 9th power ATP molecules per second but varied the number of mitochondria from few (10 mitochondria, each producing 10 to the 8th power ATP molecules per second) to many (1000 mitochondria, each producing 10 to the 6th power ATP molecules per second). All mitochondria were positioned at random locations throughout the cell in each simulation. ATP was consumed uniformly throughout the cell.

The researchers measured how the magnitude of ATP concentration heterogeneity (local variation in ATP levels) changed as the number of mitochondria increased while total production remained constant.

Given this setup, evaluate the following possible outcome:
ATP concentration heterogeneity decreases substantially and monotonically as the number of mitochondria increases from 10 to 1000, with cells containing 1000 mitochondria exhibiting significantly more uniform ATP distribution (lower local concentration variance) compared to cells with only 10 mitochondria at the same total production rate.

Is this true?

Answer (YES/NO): NO